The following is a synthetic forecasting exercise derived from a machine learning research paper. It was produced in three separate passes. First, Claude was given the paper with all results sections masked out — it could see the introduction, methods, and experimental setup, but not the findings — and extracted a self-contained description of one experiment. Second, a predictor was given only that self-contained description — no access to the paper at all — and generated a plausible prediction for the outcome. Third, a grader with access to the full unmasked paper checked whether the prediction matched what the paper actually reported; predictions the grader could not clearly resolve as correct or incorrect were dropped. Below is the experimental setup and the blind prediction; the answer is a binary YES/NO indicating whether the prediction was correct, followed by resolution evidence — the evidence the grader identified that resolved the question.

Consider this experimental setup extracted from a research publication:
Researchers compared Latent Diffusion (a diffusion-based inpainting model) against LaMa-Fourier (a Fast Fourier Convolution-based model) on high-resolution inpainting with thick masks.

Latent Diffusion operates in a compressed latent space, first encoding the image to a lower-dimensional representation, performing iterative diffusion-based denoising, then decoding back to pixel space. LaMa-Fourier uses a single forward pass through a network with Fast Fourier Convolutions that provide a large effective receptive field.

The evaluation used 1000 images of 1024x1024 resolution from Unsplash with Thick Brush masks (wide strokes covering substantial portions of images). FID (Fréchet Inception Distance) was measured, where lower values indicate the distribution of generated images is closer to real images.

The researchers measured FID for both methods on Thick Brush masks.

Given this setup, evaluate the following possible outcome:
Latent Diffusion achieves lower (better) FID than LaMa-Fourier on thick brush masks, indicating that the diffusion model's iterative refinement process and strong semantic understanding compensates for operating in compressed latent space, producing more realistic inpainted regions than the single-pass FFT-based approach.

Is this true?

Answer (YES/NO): NO